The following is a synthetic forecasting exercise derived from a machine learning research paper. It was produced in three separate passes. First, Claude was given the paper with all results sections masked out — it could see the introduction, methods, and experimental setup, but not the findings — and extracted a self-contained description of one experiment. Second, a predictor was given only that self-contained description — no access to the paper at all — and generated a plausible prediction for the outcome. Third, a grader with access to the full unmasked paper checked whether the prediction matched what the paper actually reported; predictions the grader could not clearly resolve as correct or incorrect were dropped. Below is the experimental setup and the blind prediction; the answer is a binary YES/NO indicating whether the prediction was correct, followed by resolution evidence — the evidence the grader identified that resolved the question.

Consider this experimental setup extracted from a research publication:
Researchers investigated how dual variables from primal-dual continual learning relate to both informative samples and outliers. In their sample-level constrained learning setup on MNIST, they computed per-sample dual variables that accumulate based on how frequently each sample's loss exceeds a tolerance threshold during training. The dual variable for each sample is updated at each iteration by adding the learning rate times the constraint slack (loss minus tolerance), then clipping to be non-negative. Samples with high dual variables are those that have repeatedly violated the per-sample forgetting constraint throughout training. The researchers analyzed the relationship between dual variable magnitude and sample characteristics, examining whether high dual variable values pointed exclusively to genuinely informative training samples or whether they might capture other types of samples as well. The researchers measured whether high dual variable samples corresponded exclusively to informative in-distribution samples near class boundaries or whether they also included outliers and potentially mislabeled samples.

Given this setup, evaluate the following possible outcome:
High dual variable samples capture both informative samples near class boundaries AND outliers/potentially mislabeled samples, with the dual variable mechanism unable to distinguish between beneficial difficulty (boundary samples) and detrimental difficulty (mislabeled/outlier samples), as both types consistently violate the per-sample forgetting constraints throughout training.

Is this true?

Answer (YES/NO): YES